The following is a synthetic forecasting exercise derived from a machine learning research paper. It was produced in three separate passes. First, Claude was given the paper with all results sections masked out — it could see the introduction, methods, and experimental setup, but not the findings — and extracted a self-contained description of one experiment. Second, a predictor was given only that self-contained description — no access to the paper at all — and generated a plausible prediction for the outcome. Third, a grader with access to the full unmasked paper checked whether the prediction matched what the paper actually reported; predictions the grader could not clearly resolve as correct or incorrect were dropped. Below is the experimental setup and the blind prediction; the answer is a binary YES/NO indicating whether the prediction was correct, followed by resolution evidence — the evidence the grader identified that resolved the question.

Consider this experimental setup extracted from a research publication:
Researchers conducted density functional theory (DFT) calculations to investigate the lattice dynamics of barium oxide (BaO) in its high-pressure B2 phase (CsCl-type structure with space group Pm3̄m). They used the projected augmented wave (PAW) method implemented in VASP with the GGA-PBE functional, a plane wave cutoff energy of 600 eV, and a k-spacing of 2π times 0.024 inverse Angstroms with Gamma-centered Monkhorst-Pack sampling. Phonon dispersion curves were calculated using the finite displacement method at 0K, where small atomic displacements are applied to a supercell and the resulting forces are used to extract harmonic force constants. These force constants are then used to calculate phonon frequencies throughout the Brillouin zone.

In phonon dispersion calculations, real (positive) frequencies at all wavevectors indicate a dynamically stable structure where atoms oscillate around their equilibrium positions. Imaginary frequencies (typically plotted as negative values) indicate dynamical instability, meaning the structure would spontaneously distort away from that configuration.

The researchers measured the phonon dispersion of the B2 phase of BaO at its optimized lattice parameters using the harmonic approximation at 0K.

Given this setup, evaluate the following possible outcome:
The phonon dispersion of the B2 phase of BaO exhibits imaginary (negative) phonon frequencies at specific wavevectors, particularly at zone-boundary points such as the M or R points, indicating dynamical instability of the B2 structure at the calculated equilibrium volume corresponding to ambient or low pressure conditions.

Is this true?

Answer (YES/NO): NO